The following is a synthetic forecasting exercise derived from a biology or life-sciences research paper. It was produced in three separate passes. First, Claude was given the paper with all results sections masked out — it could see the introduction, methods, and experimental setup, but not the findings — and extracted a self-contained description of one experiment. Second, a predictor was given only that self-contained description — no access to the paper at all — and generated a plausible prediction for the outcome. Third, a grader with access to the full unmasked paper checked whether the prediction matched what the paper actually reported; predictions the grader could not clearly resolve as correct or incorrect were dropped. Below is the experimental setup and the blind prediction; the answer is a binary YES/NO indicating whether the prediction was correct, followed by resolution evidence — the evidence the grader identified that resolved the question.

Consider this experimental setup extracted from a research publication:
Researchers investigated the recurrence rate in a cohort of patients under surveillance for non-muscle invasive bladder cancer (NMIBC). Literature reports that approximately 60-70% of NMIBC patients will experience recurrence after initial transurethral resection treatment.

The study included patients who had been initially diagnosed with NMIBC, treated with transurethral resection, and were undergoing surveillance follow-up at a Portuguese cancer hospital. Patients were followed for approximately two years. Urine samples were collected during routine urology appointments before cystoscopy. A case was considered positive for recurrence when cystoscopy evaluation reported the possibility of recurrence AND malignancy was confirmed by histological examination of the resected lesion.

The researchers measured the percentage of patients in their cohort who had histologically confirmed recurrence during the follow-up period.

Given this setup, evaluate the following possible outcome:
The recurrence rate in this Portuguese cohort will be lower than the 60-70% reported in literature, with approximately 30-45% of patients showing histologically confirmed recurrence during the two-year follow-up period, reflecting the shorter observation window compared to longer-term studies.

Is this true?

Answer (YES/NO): NO